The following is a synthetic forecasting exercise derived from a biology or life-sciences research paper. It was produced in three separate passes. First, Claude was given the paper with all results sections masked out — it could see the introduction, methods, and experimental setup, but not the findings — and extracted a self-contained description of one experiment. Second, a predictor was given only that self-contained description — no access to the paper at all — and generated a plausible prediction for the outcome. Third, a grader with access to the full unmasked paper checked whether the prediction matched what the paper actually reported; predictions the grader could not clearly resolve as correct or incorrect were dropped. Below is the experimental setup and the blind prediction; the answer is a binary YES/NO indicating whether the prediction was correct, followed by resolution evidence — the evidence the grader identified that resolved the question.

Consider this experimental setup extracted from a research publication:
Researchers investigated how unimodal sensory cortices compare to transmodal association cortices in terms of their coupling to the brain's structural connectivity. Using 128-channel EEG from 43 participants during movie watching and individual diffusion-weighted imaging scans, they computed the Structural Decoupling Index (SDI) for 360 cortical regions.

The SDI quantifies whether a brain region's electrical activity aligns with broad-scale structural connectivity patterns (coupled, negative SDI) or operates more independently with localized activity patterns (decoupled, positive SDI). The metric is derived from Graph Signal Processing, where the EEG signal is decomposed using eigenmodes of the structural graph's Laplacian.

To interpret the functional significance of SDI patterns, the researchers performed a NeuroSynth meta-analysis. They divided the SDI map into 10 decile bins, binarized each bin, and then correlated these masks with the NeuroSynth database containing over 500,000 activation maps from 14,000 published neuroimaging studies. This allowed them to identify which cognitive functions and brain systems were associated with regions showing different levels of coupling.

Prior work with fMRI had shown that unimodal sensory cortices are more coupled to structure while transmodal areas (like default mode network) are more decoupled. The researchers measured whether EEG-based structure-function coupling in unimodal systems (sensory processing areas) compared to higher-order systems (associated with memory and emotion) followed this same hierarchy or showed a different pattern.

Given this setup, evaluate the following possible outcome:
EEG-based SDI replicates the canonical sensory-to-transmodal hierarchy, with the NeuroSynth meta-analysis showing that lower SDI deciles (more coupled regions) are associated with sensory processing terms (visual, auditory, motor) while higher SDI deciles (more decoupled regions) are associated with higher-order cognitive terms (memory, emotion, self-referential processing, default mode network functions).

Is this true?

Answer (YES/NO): NO